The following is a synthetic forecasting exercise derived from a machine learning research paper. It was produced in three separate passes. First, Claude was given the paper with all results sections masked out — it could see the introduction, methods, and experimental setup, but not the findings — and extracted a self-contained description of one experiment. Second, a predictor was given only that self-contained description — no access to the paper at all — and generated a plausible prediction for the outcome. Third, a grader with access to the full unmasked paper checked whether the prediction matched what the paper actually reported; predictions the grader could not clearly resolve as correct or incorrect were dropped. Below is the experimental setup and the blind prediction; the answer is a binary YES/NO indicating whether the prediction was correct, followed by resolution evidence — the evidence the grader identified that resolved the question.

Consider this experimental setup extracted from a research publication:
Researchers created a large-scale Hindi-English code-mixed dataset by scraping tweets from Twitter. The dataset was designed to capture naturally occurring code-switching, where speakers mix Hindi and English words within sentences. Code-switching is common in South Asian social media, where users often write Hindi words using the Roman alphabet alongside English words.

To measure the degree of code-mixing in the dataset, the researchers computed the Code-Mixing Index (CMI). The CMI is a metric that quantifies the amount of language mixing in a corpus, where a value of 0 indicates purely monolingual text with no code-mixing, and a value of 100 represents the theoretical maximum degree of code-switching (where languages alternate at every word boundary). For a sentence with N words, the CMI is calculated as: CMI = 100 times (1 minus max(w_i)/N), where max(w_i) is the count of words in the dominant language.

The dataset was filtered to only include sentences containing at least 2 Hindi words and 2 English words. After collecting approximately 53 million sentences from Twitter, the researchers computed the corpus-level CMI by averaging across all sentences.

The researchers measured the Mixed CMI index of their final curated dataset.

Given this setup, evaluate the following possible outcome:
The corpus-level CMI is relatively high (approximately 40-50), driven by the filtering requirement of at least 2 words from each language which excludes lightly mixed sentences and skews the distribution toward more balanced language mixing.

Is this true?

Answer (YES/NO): NO